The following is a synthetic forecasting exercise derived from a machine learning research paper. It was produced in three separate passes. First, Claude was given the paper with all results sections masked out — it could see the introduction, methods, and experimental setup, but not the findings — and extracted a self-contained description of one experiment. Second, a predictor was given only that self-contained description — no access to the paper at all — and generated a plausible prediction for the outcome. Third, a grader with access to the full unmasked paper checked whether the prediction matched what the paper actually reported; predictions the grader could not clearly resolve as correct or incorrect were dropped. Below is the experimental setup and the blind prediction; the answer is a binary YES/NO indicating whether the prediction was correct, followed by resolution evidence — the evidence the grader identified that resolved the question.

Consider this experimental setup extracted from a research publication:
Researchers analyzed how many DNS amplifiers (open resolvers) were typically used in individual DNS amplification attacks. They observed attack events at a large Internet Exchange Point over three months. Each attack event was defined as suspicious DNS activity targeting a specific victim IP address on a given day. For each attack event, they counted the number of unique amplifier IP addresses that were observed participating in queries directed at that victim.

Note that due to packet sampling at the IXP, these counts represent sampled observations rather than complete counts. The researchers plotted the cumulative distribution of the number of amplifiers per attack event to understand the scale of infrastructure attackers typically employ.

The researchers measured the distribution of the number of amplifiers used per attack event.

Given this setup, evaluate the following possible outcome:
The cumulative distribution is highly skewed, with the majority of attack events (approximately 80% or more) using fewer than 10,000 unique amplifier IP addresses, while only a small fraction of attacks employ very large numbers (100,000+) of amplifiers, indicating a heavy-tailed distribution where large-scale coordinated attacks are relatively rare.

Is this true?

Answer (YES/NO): NO